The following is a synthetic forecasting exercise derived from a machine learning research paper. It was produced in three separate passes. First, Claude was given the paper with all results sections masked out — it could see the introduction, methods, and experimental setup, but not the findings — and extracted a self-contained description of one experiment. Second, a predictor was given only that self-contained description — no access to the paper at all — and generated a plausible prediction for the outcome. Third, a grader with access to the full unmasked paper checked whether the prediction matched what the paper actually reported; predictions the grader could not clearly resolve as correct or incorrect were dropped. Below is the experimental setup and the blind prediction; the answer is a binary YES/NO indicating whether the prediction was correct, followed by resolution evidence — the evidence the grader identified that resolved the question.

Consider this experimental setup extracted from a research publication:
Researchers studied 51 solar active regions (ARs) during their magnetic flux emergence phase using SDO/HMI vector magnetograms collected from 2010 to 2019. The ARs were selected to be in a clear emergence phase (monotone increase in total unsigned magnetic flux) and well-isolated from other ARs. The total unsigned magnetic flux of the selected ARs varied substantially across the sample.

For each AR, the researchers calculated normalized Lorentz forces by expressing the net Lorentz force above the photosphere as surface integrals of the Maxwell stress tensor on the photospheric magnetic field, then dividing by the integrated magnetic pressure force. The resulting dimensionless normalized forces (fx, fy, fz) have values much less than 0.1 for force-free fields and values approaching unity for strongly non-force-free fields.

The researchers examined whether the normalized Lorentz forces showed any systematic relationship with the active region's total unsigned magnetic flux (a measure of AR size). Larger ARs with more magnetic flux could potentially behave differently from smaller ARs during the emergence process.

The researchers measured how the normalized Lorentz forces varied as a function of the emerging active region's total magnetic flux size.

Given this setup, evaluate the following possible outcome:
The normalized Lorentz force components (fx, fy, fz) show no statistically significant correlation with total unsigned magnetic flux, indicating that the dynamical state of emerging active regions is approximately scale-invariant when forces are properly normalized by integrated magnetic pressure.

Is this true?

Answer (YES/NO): YES